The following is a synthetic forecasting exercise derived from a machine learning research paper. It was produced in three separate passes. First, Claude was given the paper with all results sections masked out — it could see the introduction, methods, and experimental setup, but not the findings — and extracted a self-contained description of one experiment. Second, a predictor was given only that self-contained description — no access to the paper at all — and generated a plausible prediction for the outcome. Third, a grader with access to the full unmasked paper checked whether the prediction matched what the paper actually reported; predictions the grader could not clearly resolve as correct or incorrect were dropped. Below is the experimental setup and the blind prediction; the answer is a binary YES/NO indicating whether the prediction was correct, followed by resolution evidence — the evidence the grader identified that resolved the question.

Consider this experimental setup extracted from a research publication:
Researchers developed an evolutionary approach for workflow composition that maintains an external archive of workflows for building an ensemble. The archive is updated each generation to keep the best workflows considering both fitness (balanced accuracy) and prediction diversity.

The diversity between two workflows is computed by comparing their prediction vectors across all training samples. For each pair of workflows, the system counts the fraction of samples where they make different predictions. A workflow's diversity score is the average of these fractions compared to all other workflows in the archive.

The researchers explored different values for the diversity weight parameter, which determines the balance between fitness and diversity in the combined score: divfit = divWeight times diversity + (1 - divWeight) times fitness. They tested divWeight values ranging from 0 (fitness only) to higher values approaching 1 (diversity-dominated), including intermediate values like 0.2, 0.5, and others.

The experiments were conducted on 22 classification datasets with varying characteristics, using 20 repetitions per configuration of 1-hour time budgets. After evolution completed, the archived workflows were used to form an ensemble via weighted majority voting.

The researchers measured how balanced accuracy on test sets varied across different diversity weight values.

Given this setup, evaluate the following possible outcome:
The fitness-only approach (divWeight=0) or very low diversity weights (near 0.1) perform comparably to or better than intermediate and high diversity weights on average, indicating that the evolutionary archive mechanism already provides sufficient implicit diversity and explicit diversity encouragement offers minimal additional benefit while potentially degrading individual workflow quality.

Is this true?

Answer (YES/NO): NO